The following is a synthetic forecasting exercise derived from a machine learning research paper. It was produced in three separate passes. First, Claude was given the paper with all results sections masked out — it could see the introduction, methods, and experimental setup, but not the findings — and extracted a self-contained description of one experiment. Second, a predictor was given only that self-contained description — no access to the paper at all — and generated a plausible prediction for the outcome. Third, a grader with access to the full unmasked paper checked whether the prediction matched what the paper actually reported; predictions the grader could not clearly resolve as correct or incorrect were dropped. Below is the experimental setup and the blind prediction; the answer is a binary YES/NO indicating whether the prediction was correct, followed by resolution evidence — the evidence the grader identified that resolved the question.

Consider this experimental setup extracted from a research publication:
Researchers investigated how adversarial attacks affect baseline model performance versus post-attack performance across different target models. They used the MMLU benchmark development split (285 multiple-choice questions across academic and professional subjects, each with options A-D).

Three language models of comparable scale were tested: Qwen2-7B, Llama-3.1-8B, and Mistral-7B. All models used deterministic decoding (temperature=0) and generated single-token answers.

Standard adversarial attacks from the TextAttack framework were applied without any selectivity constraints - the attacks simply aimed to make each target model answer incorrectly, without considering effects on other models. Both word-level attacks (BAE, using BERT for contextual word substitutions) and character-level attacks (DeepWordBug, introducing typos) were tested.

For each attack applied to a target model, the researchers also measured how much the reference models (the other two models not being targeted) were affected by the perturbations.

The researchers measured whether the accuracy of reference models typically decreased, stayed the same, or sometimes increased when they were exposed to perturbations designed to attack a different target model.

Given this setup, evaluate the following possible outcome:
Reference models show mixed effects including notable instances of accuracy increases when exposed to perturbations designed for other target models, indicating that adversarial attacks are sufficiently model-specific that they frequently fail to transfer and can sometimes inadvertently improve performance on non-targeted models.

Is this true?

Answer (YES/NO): NO